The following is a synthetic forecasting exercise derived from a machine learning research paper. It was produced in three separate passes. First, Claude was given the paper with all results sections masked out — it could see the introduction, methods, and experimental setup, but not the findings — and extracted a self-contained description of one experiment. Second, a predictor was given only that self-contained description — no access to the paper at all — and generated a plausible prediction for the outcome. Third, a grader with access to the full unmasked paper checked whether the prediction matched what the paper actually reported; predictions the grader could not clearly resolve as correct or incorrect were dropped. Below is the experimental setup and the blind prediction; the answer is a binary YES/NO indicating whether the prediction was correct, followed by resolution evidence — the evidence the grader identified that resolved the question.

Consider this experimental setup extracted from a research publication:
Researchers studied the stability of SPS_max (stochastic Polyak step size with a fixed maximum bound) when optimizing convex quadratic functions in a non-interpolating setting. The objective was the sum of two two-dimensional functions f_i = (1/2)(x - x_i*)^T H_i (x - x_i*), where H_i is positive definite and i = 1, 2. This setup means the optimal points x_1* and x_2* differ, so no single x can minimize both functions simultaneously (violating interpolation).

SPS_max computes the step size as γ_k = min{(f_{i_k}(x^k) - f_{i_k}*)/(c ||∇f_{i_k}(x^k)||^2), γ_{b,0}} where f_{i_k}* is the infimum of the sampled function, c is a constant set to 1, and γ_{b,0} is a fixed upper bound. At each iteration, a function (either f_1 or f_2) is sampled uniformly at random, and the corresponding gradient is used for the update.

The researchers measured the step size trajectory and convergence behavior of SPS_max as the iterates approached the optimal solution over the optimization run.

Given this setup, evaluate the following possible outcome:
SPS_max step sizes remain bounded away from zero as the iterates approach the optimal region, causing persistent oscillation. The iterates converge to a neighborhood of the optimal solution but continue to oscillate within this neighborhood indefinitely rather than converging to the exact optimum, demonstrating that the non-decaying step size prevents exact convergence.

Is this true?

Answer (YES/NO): NO